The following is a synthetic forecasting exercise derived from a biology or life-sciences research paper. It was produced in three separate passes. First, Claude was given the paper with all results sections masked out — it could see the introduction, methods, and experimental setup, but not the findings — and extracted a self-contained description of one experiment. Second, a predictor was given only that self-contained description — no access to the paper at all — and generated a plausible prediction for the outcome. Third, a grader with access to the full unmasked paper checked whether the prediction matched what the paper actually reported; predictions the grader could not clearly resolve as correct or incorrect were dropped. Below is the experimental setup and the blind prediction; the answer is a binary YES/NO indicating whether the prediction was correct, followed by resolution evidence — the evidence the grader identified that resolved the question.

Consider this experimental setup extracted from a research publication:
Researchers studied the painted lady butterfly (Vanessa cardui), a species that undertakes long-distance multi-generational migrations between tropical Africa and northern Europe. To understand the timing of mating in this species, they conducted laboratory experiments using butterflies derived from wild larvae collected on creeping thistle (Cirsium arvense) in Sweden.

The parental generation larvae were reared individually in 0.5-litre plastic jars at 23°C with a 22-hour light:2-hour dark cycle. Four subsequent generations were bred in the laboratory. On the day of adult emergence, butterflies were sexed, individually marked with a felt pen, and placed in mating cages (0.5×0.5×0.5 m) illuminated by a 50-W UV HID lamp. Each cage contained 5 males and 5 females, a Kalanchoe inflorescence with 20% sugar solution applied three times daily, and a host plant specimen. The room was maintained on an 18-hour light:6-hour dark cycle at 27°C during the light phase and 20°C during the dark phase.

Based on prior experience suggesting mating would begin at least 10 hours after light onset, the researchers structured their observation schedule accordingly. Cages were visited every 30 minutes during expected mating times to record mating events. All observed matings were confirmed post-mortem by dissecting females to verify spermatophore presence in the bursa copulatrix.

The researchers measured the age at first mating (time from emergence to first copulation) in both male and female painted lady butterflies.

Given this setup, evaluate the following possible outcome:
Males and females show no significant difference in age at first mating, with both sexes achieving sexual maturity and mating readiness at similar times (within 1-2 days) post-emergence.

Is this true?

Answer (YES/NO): YES